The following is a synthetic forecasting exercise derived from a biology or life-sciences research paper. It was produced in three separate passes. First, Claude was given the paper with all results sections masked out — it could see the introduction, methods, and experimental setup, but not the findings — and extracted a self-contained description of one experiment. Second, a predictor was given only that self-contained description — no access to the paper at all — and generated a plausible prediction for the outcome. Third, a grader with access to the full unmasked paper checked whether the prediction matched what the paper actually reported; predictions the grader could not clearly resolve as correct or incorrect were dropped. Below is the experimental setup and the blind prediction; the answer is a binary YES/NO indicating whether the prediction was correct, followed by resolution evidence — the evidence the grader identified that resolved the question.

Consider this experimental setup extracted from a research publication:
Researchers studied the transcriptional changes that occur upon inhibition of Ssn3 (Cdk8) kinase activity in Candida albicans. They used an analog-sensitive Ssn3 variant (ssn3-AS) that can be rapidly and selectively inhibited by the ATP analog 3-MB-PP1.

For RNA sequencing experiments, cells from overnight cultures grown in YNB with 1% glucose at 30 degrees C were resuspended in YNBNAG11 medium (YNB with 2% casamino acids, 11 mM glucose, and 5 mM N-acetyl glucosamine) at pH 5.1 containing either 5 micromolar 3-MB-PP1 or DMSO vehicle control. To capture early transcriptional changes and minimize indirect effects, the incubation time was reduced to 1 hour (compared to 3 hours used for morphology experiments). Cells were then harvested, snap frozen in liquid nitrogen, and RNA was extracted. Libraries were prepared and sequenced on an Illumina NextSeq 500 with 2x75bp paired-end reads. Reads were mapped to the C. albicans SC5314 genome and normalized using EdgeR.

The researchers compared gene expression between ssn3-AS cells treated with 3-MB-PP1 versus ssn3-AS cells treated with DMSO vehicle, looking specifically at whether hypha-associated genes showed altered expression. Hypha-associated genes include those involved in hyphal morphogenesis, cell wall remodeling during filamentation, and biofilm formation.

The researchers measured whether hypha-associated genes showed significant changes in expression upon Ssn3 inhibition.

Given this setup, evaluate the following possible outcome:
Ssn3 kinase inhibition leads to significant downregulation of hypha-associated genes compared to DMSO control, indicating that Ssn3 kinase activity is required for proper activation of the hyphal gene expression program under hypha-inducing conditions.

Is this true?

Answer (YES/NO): NO